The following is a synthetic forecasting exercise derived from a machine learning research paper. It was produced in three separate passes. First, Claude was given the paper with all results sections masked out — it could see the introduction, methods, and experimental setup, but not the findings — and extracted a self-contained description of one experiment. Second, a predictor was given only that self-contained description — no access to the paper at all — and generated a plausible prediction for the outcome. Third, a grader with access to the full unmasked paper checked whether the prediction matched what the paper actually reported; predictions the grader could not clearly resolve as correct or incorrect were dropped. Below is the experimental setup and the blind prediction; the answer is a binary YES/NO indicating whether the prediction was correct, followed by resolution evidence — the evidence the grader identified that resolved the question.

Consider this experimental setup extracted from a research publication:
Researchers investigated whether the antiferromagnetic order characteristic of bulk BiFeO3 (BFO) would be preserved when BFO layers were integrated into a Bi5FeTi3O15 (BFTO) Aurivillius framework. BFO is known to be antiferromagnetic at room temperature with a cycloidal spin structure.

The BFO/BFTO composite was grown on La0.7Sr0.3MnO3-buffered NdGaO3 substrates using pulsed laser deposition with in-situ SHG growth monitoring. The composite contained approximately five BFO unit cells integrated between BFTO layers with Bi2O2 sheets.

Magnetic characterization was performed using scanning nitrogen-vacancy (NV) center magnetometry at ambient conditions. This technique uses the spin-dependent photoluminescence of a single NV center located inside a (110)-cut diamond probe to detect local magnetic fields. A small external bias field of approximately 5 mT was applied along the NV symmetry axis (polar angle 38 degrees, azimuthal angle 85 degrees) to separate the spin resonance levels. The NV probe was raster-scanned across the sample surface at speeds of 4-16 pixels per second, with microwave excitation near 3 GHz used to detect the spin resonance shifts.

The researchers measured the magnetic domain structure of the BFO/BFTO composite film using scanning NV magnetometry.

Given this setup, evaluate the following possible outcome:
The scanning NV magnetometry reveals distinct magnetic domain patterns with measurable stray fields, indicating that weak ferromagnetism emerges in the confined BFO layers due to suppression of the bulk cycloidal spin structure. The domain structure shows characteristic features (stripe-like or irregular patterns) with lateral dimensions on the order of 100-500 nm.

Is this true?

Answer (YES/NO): NO